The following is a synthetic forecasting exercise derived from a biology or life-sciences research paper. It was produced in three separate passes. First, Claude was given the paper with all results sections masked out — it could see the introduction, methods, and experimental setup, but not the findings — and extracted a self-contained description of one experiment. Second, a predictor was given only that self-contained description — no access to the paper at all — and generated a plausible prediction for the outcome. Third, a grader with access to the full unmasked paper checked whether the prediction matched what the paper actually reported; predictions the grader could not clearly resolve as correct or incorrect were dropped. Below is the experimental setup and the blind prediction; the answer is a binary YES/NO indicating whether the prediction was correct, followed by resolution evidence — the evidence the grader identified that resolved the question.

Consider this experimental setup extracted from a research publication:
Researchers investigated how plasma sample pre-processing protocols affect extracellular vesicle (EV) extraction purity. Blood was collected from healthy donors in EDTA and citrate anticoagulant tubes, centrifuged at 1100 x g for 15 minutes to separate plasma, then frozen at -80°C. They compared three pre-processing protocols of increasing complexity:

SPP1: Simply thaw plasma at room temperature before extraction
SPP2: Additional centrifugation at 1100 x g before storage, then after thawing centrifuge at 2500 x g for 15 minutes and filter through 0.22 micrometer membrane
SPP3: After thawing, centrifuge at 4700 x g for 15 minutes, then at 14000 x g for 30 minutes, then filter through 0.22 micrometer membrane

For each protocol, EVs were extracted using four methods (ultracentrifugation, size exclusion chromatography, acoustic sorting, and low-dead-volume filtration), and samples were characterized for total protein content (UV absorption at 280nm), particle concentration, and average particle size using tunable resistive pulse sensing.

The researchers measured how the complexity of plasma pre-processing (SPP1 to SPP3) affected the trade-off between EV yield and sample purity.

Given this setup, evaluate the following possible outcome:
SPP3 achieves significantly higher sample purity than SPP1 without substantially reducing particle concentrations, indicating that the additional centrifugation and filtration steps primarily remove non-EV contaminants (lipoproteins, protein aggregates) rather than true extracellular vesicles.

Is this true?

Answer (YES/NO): NO